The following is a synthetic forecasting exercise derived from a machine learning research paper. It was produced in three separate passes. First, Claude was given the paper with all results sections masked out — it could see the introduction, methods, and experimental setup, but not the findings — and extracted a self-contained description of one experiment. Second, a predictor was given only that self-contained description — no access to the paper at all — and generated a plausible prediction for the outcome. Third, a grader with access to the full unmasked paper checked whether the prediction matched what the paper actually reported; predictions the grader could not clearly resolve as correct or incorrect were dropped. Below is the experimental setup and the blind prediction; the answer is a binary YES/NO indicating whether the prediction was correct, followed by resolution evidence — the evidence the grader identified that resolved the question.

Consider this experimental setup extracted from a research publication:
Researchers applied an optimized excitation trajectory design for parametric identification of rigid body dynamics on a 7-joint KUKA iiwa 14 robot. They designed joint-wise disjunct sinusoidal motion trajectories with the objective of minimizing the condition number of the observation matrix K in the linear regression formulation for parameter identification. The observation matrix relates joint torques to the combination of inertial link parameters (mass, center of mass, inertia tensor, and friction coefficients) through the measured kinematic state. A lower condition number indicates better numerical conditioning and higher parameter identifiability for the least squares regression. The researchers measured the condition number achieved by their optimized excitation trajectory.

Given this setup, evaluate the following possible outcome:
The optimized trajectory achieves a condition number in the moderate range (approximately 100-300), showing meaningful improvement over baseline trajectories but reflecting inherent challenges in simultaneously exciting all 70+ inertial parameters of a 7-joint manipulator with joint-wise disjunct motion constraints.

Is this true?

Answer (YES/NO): NO